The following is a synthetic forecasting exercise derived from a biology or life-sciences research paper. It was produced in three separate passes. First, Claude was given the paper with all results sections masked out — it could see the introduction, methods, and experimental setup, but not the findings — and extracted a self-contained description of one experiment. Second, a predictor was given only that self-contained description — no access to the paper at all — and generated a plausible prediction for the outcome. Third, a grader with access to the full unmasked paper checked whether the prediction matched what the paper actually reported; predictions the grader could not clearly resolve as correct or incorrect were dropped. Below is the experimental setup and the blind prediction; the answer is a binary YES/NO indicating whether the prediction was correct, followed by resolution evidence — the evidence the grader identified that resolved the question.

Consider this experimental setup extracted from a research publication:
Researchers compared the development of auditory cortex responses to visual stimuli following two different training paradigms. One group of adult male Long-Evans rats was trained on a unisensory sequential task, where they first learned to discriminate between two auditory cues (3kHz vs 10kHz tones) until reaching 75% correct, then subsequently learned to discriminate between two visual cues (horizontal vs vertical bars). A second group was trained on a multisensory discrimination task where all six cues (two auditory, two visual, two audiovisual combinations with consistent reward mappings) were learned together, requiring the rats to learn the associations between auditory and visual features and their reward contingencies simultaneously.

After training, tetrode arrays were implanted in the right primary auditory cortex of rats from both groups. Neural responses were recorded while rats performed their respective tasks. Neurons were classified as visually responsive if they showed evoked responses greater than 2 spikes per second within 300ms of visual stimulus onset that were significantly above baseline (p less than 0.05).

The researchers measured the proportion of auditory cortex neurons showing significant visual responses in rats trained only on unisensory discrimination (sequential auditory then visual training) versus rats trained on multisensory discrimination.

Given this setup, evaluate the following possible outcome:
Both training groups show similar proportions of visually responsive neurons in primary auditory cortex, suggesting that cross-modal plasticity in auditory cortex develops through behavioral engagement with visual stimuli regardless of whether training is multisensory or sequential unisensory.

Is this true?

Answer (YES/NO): NO